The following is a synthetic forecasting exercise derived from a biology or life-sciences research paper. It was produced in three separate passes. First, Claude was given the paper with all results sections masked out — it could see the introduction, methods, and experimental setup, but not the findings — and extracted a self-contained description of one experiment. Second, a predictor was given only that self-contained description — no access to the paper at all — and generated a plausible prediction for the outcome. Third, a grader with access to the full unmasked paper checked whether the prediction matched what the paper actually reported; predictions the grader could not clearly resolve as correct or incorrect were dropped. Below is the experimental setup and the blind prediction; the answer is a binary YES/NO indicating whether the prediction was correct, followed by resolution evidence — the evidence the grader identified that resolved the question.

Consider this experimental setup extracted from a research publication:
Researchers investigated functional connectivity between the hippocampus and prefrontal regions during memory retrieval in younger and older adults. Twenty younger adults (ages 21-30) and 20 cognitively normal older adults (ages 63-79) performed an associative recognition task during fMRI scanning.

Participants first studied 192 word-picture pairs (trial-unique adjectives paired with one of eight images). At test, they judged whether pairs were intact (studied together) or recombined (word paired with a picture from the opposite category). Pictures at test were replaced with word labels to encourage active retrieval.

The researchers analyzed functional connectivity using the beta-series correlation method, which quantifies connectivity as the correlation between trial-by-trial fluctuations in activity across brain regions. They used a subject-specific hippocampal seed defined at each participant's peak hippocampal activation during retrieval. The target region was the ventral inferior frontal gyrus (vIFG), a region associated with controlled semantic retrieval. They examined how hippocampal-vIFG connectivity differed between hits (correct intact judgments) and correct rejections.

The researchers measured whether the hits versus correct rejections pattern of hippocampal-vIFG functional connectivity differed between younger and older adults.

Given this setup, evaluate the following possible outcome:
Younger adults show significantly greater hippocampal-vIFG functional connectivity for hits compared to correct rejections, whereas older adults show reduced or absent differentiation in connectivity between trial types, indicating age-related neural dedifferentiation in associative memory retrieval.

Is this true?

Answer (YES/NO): NO